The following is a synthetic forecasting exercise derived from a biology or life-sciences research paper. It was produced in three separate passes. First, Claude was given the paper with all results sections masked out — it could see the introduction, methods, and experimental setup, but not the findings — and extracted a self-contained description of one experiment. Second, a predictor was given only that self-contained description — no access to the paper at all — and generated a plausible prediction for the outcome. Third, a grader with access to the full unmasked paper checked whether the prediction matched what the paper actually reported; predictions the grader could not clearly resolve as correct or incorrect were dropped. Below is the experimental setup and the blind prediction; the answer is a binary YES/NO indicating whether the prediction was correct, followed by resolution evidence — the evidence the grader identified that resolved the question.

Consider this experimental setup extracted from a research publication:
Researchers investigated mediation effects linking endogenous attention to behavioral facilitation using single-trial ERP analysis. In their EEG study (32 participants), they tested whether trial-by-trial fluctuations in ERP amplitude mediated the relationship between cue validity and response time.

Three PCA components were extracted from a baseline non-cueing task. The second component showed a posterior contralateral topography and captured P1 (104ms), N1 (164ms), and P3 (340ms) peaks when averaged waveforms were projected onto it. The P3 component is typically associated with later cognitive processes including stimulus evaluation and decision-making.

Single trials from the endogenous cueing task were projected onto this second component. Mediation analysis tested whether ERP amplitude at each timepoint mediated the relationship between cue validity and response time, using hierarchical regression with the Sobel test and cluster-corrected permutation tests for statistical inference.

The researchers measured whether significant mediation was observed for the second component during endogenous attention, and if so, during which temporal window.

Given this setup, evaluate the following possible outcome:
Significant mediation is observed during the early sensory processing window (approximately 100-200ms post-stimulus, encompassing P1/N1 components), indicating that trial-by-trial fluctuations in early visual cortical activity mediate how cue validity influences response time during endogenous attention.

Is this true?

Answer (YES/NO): YES